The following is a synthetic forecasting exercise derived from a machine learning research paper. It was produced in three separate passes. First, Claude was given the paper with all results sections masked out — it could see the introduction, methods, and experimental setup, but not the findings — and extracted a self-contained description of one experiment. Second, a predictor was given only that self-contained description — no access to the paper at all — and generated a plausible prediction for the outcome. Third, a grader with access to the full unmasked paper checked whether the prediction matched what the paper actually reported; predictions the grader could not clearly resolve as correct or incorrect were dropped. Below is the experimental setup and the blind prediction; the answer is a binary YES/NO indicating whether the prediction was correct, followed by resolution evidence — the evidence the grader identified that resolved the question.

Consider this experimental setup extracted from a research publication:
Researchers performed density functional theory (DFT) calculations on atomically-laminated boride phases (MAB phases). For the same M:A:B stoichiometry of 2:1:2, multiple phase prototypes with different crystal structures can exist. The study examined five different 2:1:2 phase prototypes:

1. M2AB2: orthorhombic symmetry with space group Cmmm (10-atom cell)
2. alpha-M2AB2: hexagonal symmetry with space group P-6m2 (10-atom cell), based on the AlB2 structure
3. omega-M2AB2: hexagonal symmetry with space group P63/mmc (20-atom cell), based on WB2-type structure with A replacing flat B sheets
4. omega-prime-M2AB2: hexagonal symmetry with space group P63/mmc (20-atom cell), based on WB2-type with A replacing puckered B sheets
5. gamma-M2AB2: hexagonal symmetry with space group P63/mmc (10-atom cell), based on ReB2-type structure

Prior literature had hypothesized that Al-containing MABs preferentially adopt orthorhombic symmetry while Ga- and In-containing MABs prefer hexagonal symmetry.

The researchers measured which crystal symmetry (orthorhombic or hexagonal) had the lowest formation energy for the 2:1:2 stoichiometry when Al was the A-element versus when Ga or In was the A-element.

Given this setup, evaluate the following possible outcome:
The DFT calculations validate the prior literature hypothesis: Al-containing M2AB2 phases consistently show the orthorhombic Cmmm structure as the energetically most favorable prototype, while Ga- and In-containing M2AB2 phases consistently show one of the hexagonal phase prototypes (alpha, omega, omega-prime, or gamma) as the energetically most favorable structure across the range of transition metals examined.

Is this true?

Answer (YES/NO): NO